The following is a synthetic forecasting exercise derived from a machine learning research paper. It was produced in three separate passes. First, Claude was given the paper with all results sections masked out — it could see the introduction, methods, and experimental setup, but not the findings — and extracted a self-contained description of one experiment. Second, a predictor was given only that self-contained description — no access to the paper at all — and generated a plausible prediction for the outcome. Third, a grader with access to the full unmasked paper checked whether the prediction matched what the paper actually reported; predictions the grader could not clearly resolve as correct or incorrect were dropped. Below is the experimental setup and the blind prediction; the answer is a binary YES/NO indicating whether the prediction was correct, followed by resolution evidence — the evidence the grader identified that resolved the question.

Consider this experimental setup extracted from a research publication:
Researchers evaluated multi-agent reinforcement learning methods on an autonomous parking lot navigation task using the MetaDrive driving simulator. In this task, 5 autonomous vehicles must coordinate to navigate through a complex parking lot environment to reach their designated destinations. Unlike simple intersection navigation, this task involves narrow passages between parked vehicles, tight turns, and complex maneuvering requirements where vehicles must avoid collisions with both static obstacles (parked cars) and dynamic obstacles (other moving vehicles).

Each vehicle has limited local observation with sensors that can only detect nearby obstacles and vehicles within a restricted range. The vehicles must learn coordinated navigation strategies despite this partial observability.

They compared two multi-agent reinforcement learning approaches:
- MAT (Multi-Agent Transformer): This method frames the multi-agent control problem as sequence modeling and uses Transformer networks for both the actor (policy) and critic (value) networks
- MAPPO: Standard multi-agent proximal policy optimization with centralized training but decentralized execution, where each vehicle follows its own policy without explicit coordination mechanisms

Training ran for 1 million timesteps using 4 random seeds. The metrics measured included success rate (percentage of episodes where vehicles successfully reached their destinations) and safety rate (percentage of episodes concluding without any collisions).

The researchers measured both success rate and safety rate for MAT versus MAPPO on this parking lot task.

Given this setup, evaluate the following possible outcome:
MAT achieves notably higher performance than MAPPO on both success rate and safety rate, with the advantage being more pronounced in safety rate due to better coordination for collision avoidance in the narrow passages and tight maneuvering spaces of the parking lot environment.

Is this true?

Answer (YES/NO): NO